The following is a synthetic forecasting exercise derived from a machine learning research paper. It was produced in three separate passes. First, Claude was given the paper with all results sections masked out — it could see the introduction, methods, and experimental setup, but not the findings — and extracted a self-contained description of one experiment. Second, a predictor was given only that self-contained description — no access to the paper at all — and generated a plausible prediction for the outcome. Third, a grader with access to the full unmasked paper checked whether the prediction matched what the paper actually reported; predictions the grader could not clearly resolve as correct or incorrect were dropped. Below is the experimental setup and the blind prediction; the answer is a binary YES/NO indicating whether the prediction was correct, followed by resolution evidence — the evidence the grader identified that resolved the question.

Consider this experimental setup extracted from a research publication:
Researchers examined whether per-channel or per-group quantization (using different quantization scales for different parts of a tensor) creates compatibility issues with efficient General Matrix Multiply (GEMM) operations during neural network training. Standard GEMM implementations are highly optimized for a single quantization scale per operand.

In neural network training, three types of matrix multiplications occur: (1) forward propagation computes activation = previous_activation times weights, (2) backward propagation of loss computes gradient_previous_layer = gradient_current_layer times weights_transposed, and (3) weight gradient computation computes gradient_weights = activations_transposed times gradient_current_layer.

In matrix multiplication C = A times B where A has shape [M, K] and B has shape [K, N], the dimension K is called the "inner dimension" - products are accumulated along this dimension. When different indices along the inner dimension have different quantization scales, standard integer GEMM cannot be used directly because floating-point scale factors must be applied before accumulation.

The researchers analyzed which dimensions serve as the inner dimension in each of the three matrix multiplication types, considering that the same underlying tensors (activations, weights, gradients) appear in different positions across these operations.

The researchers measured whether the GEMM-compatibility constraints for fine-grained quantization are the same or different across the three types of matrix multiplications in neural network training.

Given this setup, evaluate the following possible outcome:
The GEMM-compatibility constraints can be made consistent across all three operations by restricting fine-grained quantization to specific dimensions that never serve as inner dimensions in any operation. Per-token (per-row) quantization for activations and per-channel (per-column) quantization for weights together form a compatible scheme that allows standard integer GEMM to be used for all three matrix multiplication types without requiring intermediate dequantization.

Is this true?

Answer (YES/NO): NO